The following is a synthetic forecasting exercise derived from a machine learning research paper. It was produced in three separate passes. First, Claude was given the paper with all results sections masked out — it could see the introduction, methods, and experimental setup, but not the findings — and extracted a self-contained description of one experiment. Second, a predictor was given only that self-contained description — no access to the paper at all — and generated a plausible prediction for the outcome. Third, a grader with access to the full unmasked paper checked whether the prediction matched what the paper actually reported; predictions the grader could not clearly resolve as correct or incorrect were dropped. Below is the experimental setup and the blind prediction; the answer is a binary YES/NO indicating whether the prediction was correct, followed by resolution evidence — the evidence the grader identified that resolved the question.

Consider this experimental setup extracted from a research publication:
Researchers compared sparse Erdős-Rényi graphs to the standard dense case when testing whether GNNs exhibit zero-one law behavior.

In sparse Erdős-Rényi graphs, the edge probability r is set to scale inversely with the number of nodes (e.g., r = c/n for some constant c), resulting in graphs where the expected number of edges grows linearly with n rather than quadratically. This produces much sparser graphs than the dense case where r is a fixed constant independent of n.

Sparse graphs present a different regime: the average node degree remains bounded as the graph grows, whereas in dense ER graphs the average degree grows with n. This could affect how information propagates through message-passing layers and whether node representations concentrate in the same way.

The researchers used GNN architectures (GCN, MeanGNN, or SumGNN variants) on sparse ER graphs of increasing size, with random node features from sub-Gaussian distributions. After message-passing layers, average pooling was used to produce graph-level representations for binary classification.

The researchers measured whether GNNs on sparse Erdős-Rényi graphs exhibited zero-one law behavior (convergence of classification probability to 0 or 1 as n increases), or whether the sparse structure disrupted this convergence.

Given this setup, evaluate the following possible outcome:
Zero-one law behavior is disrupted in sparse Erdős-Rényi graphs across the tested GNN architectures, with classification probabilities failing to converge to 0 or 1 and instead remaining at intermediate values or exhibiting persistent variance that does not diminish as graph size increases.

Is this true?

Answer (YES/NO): NO